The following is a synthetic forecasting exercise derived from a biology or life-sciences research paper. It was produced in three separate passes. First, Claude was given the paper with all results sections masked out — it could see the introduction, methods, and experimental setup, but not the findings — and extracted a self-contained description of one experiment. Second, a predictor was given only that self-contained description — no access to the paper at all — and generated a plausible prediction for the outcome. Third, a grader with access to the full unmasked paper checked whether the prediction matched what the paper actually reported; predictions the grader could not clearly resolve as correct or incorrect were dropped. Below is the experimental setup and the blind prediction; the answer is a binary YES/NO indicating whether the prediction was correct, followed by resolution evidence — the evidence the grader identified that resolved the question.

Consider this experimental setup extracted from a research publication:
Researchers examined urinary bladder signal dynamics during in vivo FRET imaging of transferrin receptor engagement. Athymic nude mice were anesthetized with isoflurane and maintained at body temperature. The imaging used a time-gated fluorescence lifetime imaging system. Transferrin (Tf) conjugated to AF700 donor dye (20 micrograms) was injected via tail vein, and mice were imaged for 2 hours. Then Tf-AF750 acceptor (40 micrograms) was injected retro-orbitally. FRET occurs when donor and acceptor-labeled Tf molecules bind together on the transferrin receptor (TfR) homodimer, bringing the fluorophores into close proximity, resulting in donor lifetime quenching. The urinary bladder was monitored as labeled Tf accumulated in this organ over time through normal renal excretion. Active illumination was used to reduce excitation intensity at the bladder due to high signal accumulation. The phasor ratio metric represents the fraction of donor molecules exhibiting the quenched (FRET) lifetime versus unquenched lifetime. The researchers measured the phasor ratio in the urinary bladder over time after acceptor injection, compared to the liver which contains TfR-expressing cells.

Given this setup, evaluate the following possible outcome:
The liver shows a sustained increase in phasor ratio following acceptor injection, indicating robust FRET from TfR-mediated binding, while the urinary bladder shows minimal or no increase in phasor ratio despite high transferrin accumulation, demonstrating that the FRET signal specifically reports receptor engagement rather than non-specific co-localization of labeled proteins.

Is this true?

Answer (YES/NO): YES